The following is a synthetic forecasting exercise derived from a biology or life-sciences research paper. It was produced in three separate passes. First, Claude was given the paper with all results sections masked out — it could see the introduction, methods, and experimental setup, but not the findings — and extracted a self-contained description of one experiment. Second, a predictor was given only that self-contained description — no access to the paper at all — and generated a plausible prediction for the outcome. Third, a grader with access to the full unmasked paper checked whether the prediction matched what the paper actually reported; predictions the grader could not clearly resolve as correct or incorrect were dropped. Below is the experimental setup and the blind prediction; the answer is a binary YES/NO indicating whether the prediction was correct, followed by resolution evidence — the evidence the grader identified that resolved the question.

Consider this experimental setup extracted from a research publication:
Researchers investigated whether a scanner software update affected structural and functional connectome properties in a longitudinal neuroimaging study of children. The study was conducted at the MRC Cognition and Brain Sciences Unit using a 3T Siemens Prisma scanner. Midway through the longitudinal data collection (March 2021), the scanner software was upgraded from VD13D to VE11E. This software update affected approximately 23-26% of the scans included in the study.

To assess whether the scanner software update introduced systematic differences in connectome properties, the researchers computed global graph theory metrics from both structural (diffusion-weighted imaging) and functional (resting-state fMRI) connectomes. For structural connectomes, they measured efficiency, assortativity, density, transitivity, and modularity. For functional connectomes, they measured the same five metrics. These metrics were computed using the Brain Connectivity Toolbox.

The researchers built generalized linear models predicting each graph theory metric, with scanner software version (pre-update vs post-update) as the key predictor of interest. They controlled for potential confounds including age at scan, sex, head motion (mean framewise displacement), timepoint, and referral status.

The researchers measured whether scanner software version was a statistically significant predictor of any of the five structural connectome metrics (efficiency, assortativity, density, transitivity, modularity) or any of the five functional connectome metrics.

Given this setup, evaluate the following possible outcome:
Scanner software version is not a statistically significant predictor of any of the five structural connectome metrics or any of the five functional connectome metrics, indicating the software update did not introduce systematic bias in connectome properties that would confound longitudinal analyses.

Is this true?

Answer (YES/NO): YES